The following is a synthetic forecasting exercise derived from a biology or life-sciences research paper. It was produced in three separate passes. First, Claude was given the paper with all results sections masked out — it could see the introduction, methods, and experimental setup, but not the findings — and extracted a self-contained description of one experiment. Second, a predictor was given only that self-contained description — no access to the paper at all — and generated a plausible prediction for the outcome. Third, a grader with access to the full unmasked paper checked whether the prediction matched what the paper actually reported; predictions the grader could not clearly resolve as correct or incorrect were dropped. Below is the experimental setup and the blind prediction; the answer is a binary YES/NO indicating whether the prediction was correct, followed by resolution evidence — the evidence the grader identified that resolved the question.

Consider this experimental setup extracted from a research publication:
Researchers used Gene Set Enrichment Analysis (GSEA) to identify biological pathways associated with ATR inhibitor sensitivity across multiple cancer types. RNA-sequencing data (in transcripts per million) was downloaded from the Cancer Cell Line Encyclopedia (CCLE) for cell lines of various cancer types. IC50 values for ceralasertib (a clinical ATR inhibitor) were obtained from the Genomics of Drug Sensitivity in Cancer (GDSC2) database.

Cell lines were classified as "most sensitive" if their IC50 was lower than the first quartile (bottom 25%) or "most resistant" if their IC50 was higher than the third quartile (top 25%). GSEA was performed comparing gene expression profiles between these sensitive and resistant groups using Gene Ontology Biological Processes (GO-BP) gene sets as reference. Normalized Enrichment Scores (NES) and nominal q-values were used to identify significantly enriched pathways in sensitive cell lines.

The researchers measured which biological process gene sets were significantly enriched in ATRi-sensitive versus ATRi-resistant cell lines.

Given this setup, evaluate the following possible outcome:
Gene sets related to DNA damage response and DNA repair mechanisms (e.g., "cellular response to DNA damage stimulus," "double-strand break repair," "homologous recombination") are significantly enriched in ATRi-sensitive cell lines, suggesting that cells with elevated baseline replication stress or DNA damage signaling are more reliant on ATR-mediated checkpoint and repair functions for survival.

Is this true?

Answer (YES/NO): NO